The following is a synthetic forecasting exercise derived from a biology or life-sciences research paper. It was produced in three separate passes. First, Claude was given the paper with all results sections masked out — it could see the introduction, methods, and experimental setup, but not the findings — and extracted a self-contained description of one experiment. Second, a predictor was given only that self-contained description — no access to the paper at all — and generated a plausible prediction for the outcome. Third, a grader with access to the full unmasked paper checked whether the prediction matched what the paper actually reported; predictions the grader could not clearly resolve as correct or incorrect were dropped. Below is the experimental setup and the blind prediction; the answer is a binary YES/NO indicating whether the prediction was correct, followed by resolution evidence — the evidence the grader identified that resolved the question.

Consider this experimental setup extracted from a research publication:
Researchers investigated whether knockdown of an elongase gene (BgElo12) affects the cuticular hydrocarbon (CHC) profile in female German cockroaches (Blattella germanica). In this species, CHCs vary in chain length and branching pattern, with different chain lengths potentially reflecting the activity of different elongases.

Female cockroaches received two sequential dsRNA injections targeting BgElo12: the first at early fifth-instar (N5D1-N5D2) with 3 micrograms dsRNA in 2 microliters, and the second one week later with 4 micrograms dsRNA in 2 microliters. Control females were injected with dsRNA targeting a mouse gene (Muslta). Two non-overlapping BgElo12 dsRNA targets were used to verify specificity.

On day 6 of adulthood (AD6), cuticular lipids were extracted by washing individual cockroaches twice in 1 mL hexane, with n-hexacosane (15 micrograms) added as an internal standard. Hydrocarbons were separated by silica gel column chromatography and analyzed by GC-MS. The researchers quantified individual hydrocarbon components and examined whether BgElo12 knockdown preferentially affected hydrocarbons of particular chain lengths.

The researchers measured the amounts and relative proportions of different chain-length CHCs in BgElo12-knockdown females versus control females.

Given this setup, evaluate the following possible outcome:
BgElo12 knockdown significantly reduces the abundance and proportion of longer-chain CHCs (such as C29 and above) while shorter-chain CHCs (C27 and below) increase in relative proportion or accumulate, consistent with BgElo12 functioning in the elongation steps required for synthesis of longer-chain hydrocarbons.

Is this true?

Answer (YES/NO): YES